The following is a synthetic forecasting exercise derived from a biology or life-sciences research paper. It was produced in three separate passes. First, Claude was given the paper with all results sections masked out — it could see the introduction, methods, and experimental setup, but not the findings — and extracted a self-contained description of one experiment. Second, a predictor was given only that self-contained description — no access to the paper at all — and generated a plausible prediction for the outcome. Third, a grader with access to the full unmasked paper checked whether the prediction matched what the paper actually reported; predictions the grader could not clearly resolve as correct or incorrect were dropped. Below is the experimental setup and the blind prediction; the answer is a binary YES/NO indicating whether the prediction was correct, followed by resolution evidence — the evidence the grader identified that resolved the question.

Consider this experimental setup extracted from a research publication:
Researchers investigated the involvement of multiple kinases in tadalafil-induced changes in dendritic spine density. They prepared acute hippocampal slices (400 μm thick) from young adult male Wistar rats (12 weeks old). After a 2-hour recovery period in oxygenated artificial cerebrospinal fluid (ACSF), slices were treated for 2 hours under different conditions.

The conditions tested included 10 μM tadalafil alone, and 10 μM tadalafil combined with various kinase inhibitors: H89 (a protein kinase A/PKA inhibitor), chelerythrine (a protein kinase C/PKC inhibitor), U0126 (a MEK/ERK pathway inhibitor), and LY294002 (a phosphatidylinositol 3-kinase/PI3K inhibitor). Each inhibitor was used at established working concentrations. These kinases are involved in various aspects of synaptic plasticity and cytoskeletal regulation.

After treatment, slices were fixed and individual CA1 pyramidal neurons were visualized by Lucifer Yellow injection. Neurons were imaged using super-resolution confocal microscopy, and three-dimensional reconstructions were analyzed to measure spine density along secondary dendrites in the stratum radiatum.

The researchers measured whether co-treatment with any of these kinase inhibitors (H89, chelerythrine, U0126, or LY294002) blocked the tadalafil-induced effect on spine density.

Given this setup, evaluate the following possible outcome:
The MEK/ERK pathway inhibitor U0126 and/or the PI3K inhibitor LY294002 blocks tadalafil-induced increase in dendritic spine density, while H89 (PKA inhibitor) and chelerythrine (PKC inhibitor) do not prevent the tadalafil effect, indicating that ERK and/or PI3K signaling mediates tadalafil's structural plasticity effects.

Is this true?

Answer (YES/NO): NO